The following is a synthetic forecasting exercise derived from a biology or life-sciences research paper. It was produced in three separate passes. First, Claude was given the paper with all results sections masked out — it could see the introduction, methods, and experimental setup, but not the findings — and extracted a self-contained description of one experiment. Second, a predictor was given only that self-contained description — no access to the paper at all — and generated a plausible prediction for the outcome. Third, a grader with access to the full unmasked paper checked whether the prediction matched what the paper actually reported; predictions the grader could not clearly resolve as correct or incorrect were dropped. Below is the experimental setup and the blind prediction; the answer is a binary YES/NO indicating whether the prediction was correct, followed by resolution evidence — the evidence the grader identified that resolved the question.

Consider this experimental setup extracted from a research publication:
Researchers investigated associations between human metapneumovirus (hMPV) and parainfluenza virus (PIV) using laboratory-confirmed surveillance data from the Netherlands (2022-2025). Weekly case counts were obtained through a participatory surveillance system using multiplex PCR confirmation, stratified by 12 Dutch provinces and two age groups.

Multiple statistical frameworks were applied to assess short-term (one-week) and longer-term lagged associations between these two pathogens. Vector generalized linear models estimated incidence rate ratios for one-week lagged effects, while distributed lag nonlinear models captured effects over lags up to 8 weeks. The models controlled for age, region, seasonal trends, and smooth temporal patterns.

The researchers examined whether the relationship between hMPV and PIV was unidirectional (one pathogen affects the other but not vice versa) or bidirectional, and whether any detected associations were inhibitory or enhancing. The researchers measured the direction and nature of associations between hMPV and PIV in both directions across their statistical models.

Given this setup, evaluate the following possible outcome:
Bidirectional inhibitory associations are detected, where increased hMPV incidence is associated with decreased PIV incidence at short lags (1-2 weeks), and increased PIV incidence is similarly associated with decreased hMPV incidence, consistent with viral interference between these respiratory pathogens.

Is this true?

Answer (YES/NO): NO